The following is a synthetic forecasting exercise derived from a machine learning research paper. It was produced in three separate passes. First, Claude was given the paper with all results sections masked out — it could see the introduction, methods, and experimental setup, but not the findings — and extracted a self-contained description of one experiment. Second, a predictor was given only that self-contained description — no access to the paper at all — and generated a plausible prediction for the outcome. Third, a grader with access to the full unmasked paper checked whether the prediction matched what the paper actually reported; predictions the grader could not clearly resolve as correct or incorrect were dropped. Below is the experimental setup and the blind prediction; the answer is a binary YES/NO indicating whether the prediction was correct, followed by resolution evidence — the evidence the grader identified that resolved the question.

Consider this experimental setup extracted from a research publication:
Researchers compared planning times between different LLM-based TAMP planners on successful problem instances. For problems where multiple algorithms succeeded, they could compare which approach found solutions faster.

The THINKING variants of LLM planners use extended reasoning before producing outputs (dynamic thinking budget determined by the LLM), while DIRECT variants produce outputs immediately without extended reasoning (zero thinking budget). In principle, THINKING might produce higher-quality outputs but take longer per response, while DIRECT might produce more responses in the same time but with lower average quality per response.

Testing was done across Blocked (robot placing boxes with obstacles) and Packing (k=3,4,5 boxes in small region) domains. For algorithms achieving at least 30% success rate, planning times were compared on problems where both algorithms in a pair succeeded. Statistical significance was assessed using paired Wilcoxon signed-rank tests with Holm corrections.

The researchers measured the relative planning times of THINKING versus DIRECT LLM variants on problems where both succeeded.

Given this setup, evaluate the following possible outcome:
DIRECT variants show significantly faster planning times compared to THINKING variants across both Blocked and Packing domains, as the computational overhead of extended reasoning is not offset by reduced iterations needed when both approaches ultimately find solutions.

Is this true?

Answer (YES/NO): YES